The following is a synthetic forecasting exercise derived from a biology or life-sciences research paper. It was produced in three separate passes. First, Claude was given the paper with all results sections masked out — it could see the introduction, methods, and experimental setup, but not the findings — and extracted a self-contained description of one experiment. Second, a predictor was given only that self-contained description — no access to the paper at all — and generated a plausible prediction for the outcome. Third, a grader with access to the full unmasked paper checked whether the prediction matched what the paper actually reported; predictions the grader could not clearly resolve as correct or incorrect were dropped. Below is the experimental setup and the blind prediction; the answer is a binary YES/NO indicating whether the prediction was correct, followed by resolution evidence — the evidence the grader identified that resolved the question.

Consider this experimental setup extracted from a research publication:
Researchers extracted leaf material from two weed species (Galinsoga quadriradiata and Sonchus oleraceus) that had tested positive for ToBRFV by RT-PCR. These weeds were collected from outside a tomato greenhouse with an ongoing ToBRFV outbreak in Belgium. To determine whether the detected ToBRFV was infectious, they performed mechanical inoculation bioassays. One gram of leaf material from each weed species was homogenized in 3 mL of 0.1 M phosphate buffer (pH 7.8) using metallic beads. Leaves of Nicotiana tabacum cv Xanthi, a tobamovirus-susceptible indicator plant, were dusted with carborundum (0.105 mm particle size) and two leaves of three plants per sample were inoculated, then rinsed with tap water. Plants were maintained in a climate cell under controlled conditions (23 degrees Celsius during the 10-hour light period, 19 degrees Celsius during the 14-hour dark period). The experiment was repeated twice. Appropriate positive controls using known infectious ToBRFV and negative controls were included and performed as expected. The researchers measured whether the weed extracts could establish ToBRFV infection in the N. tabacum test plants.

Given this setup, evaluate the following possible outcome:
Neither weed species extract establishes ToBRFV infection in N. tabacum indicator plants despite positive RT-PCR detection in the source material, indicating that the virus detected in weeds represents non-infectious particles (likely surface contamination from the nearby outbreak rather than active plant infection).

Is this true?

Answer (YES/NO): YES